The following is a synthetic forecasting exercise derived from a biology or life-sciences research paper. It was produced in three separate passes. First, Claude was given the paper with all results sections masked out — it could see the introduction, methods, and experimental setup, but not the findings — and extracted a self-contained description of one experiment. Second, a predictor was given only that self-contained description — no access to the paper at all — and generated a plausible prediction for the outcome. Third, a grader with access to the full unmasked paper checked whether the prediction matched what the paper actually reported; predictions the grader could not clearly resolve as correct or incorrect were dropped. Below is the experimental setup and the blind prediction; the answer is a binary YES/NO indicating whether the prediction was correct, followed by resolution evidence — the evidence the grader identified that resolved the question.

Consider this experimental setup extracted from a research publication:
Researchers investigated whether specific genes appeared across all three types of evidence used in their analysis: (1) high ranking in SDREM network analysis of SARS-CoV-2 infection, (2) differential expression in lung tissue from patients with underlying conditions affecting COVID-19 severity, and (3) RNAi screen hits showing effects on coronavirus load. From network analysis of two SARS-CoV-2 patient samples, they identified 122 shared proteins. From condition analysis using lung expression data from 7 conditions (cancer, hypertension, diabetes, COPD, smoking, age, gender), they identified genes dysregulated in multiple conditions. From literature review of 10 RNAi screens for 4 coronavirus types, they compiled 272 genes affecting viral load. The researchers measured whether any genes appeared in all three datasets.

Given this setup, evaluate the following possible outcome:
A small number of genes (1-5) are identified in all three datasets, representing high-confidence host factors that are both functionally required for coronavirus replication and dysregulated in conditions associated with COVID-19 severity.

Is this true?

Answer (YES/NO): YES